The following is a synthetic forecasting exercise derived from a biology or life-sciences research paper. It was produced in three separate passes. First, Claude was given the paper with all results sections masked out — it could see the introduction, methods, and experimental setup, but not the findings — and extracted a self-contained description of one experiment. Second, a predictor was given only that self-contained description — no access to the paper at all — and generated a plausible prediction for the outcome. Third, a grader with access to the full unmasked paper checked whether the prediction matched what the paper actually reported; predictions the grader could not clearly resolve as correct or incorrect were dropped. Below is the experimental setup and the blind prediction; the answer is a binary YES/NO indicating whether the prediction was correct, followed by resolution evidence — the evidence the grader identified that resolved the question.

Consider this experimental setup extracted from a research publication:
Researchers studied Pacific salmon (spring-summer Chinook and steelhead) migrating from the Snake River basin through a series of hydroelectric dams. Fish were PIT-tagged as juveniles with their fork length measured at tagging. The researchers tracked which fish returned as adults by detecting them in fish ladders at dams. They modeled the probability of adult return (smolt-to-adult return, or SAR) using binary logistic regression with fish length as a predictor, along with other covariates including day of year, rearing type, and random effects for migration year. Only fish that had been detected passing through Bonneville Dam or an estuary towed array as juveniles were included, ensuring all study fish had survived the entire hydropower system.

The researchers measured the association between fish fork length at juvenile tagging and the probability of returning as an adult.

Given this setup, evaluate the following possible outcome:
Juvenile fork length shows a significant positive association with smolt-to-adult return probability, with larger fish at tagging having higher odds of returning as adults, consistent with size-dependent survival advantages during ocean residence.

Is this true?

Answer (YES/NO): YES